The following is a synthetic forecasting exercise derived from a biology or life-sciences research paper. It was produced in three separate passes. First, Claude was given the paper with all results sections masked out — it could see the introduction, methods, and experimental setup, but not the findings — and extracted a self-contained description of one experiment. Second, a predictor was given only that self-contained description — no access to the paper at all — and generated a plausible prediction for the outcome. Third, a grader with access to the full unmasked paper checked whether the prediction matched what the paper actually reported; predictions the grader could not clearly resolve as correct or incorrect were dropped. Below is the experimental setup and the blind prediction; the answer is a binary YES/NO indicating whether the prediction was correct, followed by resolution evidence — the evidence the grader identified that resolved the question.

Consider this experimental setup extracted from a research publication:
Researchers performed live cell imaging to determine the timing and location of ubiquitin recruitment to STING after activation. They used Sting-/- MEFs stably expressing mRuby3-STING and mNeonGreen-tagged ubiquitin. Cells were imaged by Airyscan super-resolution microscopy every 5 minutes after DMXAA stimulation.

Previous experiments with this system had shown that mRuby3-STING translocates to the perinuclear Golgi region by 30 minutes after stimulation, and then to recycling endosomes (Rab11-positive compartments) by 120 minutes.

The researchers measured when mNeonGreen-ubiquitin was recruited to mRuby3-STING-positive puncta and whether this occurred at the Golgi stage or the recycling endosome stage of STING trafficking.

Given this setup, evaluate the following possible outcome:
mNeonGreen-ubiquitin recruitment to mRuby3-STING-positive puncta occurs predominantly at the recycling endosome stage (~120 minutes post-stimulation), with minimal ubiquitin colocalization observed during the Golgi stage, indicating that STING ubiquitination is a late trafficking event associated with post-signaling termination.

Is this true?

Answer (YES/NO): YES